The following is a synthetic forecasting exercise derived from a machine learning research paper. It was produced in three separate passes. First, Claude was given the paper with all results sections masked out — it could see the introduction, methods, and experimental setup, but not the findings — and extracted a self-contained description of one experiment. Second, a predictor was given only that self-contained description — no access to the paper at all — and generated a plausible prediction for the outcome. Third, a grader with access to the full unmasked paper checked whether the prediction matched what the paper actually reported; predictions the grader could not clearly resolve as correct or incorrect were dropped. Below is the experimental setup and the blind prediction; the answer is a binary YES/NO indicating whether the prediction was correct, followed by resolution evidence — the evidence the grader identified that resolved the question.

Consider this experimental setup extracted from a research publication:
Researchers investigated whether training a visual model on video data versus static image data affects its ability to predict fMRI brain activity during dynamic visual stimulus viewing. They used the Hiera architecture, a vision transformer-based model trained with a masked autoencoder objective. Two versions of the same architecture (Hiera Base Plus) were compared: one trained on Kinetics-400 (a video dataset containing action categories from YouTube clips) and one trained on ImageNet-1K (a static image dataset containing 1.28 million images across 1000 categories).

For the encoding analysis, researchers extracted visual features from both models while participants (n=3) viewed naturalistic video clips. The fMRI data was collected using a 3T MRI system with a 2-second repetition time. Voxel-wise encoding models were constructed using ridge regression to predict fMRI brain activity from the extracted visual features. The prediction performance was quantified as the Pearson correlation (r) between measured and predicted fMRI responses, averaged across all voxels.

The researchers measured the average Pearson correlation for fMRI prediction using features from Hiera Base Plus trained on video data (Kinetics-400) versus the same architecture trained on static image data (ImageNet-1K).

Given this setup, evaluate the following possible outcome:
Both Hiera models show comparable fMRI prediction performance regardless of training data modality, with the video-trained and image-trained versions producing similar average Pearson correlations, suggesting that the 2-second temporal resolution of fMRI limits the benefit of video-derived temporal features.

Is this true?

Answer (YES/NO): NO